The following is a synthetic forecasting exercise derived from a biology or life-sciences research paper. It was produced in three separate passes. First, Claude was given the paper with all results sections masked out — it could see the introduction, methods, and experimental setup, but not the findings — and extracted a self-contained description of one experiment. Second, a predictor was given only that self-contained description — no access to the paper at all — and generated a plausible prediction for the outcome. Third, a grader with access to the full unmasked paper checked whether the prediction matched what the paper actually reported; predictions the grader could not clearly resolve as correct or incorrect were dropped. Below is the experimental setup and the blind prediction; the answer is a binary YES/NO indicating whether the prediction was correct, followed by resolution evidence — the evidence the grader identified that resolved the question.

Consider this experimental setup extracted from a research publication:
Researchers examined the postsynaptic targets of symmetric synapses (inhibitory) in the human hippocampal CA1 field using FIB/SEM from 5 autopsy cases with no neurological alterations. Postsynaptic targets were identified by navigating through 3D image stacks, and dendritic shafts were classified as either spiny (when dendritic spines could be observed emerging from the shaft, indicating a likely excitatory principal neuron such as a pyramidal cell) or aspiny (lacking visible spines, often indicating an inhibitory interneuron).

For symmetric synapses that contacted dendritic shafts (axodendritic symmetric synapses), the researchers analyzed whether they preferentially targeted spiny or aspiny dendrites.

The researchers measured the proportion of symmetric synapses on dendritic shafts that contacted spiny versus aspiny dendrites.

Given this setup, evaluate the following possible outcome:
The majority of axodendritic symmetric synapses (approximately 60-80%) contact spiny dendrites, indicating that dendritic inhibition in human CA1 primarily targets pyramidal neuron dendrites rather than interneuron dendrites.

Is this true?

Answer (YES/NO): YES